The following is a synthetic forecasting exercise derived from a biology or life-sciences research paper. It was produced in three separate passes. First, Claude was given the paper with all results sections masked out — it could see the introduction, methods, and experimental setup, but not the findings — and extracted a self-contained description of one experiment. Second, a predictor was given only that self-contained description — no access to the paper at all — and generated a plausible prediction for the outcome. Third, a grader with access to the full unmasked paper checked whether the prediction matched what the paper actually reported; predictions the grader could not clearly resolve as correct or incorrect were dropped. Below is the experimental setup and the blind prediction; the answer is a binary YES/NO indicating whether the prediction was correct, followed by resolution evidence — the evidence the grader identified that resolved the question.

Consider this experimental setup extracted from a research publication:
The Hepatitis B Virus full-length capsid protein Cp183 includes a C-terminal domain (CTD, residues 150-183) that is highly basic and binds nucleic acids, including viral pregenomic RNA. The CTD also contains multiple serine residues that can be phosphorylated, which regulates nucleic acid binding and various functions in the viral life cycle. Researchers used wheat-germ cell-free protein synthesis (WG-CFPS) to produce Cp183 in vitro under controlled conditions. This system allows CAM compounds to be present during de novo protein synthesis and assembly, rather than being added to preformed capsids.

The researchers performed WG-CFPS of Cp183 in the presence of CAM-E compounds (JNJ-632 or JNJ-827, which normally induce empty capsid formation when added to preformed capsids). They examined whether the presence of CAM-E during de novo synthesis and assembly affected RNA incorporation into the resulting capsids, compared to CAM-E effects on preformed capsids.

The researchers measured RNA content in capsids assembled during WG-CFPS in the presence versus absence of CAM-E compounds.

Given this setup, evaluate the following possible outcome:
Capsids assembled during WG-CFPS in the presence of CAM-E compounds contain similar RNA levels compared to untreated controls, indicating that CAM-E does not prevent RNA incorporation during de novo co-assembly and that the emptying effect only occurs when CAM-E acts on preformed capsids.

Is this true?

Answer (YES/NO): NO